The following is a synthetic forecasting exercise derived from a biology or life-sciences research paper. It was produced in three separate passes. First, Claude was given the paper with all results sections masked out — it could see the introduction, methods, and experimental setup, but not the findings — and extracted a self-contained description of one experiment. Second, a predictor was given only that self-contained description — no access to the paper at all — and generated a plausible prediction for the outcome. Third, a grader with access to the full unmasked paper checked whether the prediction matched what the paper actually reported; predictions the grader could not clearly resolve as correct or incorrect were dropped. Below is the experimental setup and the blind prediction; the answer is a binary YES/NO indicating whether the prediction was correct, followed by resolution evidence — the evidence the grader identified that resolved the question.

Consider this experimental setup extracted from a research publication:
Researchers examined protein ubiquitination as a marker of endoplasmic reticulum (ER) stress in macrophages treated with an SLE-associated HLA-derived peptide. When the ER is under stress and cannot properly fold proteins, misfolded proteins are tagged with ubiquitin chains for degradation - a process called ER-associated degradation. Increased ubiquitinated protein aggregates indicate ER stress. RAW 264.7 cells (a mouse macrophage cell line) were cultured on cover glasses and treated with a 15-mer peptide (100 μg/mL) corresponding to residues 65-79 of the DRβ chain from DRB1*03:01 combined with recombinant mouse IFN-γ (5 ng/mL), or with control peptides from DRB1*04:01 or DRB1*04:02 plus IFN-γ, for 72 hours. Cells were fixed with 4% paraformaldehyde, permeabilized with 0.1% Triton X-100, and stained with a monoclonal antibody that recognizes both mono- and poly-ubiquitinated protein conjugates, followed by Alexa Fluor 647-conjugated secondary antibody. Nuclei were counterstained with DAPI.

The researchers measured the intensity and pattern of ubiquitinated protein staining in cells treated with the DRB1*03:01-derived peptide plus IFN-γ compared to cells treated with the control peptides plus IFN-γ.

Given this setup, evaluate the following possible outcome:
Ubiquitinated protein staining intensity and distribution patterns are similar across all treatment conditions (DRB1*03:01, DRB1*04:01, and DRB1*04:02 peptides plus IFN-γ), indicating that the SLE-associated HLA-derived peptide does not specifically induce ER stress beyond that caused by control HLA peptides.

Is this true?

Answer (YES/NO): NO